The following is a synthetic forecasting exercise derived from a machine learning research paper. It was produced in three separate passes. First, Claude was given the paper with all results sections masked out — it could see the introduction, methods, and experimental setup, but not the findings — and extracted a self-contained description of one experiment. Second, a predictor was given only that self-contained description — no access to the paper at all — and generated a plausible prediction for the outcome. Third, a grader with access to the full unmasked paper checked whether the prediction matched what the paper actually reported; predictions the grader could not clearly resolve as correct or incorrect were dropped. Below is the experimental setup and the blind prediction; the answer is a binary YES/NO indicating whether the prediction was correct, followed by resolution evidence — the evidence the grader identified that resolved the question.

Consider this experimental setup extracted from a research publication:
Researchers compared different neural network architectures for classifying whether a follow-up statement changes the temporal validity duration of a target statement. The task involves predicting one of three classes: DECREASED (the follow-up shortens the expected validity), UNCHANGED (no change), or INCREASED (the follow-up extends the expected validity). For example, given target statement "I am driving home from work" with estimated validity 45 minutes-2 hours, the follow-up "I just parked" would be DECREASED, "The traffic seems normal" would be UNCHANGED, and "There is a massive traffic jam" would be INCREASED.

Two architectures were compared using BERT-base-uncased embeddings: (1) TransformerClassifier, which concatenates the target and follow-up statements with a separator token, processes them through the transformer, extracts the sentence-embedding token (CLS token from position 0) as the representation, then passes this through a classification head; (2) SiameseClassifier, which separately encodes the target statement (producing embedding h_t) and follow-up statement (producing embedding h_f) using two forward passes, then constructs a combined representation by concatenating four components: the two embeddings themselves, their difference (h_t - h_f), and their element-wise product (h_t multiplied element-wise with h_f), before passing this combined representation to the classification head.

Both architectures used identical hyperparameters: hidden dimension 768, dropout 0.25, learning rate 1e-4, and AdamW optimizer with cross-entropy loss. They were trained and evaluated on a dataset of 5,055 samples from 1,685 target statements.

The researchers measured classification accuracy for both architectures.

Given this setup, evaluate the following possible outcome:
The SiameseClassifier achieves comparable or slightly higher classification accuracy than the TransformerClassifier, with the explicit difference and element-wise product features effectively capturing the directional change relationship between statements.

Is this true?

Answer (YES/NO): NO